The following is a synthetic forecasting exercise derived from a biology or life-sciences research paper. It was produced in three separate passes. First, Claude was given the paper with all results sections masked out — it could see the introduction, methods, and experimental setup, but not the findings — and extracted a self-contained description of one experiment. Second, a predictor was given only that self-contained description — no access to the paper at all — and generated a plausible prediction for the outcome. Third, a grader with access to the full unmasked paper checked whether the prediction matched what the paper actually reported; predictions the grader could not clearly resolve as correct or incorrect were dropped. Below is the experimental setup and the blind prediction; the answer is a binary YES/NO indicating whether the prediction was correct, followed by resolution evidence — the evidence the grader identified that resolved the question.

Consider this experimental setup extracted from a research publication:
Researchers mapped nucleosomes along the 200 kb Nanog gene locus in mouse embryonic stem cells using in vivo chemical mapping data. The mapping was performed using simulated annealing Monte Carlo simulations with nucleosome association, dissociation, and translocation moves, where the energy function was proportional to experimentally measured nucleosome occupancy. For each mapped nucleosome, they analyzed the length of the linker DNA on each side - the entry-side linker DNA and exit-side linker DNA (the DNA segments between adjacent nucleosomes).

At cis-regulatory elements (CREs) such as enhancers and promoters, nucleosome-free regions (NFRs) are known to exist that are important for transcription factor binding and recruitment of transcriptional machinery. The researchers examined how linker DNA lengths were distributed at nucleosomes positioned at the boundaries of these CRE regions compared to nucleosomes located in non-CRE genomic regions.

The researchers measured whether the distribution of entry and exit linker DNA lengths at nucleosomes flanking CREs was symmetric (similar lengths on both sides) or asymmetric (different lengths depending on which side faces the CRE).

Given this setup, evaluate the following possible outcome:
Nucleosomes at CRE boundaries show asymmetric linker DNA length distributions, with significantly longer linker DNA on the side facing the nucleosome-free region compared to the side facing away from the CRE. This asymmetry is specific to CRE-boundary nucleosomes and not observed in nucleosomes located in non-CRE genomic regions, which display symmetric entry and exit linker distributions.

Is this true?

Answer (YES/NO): NO